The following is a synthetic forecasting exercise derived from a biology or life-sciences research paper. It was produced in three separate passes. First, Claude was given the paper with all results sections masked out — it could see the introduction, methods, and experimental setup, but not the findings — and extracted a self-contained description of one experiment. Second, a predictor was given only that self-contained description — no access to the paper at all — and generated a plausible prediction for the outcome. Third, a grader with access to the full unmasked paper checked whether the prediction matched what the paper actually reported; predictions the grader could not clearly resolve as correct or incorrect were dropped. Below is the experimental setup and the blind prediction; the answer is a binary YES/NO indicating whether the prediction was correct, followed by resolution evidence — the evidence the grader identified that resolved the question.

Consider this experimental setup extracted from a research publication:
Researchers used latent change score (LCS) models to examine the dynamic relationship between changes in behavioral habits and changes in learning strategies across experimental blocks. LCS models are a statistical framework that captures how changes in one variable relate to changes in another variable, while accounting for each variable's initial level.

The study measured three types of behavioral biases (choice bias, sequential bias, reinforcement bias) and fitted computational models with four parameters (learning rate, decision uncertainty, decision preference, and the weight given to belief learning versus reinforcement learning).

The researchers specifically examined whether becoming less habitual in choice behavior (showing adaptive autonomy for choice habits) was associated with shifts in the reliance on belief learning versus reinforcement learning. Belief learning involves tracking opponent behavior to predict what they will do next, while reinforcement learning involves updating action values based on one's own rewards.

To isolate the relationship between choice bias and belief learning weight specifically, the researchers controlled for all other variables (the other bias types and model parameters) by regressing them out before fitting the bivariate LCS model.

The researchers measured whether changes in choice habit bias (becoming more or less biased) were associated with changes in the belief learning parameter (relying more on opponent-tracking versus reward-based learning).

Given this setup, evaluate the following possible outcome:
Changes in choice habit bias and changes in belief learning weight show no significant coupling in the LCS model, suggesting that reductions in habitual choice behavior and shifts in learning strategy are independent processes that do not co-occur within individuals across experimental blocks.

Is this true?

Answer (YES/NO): NO